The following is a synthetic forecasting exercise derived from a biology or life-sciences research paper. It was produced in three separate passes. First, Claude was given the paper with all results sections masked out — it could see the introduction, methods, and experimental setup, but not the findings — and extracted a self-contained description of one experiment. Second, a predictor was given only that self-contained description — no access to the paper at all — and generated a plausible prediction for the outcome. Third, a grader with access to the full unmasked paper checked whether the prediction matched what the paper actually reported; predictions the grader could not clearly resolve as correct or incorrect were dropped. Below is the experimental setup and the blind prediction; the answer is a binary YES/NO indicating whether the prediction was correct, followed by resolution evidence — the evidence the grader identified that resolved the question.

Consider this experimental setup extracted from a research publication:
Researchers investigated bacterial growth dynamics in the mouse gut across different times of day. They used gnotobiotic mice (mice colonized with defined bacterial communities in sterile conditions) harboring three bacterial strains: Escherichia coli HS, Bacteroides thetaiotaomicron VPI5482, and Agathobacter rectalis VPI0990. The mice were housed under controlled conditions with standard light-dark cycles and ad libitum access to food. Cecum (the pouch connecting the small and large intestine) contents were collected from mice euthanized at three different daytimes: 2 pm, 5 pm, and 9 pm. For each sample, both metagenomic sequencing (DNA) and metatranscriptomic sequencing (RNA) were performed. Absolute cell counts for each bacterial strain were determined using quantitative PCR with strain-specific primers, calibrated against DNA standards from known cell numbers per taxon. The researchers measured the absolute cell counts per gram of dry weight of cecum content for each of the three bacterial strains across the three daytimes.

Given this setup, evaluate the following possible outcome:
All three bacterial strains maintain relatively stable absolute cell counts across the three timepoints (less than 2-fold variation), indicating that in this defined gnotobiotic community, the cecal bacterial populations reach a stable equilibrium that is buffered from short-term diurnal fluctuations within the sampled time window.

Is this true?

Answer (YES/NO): YES